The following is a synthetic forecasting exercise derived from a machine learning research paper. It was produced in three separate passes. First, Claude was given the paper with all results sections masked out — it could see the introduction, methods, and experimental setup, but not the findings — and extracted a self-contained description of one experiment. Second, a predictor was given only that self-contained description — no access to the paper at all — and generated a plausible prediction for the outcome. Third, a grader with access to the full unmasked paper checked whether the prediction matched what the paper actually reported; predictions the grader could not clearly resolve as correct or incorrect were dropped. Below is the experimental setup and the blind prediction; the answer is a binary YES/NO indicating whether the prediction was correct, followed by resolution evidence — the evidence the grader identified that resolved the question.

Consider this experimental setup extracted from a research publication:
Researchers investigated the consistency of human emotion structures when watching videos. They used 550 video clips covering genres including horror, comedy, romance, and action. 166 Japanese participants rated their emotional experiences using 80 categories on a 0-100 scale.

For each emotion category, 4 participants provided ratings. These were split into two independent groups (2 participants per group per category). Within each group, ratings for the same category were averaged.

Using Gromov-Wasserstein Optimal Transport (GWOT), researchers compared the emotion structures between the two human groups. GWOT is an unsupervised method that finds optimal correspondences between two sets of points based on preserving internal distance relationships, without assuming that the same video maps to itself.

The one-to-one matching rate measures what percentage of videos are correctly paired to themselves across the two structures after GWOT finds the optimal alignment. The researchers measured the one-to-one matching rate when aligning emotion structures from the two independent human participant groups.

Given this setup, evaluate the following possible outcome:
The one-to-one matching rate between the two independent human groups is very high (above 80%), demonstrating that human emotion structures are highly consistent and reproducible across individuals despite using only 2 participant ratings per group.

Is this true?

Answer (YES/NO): NO